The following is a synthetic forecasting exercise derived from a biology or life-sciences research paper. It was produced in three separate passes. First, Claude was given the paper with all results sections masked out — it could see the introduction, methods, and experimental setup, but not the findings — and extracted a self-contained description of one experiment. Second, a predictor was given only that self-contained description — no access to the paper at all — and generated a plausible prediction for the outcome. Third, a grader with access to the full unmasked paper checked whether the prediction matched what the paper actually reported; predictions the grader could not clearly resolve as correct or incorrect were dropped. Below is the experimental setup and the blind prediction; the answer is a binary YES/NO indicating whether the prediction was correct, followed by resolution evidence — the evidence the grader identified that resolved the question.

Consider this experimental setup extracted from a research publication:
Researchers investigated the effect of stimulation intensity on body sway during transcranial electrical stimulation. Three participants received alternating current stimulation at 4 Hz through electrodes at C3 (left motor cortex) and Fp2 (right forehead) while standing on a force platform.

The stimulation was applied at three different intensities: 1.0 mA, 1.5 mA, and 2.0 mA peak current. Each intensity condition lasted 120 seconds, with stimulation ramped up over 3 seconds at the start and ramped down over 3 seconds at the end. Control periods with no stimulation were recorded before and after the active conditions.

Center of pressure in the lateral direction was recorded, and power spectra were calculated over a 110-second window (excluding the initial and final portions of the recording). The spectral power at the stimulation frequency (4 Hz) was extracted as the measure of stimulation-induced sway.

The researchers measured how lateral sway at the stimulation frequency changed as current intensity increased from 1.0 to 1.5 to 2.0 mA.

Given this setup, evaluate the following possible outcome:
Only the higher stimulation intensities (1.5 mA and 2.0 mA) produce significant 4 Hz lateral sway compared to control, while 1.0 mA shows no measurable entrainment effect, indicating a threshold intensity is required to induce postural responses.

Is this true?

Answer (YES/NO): NO